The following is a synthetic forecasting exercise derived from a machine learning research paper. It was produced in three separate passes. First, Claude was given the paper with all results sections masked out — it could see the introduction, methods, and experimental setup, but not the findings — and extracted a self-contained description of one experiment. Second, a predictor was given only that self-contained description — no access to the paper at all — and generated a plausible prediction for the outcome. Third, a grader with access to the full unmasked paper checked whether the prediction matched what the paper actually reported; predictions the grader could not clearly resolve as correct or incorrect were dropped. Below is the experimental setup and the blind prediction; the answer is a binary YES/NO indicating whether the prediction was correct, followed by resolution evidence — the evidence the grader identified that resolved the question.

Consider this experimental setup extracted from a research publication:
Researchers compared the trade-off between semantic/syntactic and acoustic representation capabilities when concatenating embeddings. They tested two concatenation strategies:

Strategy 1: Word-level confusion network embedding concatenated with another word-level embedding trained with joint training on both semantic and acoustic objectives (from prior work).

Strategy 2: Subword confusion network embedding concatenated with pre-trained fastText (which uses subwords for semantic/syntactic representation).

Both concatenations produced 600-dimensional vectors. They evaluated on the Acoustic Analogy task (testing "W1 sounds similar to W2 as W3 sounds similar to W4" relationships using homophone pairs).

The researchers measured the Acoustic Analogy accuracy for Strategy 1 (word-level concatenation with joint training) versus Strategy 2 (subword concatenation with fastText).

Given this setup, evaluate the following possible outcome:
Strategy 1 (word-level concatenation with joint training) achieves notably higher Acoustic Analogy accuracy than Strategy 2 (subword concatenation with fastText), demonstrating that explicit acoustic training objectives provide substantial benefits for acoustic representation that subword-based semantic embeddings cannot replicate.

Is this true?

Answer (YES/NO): YES